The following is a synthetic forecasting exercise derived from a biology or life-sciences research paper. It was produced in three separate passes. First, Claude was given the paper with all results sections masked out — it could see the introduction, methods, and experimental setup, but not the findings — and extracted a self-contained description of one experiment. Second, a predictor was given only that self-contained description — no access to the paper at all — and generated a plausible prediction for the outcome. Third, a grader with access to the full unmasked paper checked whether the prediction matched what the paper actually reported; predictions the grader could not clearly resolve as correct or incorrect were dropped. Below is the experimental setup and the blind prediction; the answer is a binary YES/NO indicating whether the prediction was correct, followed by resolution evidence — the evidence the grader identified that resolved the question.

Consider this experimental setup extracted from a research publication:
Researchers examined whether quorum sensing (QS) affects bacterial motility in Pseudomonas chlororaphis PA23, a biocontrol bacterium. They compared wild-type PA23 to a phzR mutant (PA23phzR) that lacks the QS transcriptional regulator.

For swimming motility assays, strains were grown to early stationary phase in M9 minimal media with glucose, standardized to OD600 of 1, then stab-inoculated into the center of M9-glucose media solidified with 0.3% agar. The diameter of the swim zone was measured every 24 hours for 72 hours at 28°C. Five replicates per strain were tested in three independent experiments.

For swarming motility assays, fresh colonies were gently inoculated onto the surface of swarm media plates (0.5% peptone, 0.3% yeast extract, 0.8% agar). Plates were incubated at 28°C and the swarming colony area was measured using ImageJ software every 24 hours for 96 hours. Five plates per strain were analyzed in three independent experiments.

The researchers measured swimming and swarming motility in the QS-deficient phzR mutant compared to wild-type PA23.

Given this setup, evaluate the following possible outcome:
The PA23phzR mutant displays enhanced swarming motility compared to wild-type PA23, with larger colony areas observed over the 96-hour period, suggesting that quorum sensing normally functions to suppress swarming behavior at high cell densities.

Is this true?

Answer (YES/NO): YES